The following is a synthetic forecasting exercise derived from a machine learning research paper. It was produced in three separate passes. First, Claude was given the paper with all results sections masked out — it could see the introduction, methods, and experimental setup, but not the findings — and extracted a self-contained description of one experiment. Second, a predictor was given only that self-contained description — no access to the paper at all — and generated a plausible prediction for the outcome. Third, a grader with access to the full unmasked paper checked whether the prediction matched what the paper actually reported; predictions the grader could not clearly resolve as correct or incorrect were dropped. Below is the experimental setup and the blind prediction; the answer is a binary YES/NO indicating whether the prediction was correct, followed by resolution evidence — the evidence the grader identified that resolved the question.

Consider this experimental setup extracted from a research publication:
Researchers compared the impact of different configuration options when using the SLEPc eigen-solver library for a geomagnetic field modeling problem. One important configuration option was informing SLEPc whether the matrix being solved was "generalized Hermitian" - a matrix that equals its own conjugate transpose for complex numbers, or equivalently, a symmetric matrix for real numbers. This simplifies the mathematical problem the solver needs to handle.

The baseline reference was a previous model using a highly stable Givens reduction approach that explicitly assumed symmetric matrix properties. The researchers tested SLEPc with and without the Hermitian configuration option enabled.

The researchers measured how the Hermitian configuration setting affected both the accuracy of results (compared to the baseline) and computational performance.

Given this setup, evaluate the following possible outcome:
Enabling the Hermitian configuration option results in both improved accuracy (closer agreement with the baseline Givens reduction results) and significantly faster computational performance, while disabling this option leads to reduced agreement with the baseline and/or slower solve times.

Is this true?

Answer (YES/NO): YES